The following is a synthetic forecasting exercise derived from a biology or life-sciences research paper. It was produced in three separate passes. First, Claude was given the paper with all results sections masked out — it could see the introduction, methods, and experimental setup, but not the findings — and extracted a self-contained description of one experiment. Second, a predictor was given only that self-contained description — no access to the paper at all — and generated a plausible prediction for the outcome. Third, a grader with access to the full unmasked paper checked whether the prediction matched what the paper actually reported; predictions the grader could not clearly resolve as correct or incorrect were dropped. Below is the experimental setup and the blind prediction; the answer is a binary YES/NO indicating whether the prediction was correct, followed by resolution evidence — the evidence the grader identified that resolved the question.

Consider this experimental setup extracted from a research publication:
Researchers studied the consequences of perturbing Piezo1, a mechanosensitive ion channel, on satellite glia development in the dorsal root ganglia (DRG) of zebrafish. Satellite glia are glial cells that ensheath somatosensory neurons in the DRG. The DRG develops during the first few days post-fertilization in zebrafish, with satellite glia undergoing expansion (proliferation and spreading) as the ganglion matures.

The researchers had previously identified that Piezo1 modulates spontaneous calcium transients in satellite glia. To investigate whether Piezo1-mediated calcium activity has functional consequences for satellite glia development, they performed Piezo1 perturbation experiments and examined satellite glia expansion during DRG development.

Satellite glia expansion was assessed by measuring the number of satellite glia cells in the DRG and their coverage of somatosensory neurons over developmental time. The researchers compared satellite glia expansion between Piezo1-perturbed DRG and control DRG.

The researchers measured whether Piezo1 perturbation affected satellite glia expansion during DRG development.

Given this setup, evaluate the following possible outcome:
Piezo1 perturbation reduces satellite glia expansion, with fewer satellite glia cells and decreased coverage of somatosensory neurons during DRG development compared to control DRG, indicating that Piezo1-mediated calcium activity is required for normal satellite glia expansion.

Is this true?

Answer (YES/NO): NO